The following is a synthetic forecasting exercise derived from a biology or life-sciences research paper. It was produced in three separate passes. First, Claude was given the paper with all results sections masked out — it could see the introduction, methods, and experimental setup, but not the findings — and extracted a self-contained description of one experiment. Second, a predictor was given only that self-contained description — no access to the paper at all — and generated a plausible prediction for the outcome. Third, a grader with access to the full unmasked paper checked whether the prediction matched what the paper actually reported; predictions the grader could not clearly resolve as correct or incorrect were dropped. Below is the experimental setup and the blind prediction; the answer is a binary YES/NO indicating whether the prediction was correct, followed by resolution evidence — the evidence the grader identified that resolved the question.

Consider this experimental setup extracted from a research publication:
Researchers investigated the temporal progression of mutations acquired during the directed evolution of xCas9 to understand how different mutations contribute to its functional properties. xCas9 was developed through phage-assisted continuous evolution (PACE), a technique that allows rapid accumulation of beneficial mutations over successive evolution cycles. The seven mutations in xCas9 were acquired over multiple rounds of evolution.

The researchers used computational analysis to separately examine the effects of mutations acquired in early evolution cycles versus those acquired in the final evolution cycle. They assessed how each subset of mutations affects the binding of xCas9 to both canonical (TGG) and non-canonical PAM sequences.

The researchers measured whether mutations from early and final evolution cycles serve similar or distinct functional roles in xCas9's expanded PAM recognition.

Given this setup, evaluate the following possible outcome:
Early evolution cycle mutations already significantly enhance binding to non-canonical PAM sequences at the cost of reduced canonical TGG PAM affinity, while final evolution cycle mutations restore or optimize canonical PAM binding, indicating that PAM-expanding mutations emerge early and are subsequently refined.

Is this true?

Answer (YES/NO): NO